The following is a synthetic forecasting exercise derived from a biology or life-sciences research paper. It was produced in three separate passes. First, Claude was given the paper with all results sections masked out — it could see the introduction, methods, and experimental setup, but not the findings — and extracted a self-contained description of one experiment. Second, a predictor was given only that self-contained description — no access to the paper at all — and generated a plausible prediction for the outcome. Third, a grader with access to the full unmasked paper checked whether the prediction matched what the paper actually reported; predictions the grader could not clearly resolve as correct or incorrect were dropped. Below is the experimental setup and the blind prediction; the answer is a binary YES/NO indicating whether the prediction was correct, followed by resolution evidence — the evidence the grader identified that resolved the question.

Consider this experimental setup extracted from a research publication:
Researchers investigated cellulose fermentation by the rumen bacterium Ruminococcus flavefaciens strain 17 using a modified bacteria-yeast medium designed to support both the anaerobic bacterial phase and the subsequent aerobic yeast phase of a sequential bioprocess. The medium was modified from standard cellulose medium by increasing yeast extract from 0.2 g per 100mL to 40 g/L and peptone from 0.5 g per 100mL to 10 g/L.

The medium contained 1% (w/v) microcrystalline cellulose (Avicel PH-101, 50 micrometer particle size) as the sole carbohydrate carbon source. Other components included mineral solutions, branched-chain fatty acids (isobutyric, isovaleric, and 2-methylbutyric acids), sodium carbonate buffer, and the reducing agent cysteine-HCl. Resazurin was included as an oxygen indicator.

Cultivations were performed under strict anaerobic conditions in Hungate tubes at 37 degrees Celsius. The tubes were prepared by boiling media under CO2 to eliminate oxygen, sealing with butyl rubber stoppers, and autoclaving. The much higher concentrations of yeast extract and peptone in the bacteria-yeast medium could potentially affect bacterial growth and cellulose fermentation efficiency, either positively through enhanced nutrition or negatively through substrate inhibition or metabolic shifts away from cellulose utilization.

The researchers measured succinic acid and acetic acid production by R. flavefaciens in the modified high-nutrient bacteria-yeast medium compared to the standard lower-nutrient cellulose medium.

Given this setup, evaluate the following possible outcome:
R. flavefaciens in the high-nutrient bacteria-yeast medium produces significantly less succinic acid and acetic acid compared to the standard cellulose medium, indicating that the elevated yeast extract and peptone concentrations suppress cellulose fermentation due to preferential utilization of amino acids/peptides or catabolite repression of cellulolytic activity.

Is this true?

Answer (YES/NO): NO